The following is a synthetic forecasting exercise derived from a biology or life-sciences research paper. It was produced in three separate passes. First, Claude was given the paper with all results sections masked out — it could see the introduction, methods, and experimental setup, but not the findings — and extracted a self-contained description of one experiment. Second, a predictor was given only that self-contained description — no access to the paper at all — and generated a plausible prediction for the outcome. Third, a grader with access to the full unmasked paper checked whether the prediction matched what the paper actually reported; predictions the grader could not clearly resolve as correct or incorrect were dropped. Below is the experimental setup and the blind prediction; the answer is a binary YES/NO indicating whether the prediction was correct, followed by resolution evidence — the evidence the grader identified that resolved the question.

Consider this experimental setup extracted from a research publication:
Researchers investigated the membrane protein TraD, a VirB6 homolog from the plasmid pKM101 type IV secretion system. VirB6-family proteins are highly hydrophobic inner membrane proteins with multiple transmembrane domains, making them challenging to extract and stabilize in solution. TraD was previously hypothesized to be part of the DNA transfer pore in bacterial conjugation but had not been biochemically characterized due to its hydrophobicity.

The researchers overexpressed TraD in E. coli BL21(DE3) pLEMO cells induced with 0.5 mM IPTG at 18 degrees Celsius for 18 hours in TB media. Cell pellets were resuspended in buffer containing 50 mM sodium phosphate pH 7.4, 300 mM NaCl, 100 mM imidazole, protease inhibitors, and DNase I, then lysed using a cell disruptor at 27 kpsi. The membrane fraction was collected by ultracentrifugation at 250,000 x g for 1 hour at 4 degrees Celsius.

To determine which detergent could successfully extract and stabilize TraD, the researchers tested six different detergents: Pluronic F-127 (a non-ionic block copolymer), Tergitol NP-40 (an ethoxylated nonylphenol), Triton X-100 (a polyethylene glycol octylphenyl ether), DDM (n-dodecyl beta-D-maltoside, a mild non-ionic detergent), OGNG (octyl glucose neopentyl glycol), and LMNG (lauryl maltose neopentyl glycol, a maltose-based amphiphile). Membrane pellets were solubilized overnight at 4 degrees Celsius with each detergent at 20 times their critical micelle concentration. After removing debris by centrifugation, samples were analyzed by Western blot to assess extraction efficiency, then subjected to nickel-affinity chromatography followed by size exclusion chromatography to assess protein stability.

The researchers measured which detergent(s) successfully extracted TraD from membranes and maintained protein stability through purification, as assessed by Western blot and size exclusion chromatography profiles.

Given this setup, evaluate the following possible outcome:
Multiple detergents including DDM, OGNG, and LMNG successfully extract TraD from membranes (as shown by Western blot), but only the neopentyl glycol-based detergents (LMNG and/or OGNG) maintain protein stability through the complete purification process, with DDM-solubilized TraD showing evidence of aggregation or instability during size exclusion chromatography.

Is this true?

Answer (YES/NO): NO